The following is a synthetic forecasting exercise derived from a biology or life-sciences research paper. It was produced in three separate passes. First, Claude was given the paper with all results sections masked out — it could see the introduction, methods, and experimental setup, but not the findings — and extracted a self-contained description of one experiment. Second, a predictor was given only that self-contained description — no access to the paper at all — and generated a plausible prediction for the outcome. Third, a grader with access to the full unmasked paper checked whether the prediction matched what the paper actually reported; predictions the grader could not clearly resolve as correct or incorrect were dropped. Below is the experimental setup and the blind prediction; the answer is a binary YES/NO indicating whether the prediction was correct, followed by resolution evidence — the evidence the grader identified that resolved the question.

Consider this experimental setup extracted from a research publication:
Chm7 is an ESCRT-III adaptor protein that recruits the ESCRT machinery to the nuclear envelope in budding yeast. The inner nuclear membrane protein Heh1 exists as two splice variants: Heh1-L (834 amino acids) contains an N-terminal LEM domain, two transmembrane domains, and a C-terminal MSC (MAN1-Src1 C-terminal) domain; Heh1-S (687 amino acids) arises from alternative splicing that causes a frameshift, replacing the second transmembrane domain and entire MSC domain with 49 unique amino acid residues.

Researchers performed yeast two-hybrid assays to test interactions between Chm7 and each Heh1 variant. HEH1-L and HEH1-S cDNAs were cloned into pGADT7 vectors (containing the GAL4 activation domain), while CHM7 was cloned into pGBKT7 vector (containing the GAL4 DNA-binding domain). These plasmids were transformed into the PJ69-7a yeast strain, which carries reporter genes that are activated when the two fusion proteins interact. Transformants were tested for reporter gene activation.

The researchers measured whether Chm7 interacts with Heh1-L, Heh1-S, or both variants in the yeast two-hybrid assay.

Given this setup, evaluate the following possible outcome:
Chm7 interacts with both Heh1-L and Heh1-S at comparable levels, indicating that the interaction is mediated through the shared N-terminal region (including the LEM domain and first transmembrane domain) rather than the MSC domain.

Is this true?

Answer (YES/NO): NO